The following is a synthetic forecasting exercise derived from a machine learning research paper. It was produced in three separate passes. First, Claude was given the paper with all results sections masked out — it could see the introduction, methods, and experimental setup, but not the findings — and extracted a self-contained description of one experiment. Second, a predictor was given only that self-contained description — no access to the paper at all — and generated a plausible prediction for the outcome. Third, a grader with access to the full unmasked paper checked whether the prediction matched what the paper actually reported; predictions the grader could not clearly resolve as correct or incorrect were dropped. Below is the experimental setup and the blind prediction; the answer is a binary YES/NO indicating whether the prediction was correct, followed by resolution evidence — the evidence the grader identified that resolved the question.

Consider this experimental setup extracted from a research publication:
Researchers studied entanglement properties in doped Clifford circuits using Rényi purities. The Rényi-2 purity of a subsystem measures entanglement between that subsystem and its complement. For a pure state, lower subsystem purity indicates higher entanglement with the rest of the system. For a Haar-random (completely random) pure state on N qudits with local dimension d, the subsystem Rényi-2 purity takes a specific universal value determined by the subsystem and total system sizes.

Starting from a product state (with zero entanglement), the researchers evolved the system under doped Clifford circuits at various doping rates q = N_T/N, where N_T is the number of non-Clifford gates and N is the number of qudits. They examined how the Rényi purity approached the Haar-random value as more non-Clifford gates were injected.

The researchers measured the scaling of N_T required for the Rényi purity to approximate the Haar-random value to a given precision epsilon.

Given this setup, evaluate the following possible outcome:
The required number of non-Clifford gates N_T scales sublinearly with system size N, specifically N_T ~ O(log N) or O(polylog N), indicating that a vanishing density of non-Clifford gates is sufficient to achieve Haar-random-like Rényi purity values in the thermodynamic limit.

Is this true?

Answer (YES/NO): YES